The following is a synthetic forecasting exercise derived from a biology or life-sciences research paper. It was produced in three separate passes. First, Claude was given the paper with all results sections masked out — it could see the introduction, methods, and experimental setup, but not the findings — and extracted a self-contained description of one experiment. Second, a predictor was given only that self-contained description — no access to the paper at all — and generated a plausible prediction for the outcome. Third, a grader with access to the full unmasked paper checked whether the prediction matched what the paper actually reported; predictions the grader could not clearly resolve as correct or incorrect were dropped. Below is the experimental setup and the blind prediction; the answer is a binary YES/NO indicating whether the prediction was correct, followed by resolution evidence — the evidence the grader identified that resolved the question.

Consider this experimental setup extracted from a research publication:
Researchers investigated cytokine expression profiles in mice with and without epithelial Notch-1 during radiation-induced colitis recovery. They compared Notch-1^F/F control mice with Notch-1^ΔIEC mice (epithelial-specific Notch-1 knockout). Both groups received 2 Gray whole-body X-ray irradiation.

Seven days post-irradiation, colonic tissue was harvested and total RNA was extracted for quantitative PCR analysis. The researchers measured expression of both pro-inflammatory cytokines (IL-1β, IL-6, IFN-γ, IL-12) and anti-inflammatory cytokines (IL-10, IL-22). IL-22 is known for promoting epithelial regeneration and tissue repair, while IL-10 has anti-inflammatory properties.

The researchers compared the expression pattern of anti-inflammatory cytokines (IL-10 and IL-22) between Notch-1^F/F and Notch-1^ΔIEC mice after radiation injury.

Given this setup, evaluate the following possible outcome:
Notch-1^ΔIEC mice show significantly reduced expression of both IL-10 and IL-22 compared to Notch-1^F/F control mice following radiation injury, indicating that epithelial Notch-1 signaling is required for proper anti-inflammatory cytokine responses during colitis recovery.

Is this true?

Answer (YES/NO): YES